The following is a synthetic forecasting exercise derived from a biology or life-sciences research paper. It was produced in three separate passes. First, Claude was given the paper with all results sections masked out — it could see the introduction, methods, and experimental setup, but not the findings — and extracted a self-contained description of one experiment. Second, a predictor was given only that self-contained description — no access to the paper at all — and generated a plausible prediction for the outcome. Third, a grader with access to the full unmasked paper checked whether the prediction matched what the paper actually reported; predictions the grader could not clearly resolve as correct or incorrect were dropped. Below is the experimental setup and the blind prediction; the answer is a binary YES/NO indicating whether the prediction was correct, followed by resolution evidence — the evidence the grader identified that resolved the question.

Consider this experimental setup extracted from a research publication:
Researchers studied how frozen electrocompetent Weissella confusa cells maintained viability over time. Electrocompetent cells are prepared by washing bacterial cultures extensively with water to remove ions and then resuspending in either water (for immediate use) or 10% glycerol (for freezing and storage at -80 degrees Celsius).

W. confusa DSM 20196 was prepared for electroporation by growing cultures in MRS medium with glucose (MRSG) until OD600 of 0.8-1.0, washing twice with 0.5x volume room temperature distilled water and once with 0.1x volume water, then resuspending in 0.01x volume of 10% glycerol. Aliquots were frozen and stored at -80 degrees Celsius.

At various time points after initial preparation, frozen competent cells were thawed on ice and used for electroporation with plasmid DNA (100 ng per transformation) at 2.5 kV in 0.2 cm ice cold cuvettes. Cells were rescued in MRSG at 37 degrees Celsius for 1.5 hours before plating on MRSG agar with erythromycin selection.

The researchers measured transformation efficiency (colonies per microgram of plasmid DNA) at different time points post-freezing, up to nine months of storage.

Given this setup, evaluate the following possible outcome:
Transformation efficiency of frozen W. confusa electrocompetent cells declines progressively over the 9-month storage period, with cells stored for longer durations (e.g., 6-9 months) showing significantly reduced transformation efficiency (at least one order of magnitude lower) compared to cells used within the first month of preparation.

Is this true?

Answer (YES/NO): NO